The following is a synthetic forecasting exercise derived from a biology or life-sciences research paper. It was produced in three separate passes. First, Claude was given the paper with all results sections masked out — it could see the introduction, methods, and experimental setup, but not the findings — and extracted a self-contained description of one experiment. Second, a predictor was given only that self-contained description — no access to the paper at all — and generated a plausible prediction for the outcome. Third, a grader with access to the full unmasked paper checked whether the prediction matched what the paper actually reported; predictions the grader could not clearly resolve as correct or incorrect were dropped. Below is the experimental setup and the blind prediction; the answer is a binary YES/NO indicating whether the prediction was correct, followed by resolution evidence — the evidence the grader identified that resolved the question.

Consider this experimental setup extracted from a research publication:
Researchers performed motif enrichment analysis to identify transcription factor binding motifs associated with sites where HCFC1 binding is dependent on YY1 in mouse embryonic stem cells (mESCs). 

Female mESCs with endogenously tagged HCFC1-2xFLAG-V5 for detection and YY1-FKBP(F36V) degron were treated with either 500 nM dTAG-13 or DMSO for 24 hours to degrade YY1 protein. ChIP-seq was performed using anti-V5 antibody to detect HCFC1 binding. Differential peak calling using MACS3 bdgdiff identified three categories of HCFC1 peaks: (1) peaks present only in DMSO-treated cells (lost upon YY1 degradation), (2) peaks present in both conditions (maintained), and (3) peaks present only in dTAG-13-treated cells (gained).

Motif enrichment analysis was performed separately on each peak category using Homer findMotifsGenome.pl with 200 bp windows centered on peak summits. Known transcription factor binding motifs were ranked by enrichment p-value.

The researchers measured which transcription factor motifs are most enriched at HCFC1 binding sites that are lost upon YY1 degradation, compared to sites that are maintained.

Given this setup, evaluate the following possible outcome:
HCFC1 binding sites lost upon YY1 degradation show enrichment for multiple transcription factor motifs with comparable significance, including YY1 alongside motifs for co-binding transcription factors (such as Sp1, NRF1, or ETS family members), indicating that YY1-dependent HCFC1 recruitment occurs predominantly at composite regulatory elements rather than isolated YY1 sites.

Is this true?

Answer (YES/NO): NO